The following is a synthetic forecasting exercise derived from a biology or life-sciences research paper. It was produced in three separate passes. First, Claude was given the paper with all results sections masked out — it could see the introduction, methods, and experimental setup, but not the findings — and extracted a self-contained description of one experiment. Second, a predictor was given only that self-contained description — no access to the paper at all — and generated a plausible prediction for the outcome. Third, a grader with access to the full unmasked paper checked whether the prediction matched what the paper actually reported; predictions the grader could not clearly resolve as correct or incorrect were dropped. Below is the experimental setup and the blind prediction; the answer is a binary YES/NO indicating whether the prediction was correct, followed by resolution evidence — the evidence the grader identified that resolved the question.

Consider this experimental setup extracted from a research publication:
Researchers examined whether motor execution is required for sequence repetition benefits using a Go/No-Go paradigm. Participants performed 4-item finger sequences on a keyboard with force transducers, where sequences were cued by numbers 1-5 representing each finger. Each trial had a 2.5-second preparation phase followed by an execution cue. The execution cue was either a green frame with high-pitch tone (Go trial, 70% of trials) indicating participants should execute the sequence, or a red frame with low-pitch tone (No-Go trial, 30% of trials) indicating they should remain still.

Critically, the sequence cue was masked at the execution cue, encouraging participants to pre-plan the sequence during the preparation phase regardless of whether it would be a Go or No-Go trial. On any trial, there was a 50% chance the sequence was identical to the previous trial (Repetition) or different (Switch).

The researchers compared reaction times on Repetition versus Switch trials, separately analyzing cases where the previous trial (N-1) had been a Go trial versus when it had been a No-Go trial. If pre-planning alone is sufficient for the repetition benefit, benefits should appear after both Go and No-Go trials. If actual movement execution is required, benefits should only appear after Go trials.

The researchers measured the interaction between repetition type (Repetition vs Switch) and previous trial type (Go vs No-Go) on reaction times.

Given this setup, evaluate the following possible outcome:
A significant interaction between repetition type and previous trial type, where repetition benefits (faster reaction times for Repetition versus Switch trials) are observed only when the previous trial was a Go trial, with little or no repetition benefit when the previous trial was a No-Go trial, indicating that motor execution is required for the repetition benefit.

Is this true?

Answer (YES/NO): YES